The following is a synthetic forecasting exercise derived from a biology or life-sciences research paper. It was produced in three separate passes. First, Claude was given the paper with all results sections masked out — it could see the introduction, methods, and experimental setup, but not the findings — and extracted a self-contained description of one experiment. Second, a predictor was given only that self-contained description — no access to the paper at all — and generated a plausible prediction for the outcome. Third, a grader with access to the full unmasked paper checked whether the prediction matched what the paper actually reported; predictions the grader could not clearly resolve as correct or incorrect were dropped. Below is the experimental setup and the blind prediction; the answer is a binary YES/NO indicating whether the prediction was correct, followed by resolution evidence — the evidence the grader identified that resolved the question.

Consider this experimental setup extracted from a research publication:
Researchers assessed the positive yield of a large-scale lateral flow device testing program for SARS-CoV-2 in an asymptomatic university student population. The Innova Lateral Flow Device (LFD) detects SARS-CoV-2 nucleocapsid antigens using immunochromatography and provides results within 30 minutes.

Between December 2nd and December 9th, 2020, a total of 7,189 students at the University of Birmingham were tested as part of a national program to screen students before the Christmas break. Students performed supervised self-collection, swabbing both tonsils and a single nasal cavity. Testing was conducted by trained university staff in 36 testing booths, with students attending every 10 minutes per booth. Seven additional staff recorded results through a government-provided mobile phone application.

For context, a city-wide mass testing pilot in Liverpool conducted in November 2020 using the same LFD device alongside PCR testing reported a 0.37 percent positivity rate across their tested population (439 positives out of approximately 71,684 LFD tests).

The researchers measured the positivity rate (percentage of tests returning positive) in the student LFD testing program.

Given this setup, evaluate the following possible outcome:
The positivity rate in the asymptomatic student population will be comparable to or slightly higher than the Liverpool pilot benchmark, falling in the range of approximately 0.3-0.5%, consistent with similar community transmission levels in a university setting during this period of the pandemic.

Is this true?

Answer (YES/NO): NO